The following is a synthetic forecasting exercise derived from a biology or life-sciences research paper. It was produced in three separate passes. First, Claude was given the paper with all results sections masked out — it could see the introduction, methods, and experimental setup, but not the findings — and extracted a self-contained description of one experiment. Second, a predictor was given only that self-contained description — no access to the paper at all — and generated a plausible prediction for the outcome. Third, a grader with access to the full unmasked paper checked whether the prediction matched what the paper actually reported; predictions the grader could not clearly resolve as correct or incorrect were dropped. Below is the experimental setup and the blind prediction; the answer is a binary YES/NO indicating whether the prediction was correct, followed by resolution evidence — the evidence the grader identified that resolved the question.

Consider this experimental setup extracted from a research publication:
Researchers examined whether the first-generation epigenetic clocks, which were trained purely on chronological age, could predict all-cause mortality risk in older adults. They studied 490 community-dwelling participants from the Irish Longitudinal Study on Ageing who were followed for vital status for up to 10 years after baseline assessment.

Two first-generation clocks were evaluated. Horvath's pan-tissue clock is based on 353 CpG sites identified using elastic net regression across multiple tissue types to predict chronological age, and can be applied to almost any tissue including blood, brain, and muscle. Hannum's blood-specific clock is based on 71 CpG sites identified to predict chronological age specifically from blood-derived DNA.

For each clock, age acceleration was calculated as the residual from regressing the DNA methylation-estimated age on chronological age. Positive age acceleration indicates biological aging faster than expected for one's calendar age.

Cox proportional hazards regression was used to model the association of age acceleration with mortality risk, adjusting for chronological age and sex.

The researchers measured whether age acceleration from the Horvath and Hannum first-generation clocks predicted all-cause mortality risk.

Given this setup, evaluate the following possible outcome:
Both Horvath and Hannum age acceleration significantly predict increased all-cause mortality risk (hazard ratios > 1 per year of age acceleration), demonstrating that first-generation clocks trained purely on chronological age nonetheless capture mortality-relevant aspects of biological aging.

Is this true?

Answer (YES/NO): NO